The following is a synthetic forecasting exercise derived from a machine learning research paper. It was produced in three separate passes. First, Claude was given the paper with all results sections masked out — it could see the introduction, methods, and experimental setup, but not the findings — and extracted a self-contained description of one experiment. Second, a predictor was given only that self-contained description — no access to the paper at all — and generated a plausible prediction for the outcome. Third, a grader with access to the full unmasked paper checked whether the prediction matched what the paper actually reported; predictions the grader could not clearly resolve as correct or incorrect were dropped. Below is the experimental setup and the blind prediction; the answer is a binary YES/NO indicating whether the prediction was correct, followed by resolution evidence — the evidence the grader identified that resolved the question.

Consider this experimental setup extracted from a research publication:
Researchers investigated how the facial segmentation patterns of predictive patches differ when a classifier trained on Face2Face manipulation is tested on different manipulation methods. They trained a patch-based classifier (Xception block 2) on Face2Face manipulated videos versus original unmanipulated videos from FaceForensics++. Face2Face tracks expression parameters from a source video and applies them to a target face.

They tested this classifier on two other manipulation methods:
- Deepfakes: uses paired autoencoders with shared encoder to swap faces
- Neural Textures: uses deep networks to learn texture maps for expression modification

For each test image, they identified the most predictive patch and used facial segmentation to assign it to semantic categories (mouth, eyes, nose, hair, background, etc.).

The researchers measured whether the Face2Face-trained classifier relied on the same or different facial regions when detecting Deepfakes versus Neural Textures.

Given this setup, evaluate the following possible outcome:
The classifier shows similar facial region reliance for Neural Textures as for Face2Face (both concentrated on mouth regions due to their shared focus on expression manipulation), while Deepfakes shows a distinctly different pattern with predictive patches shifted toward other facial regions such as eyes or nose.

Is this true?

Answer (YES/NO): NO